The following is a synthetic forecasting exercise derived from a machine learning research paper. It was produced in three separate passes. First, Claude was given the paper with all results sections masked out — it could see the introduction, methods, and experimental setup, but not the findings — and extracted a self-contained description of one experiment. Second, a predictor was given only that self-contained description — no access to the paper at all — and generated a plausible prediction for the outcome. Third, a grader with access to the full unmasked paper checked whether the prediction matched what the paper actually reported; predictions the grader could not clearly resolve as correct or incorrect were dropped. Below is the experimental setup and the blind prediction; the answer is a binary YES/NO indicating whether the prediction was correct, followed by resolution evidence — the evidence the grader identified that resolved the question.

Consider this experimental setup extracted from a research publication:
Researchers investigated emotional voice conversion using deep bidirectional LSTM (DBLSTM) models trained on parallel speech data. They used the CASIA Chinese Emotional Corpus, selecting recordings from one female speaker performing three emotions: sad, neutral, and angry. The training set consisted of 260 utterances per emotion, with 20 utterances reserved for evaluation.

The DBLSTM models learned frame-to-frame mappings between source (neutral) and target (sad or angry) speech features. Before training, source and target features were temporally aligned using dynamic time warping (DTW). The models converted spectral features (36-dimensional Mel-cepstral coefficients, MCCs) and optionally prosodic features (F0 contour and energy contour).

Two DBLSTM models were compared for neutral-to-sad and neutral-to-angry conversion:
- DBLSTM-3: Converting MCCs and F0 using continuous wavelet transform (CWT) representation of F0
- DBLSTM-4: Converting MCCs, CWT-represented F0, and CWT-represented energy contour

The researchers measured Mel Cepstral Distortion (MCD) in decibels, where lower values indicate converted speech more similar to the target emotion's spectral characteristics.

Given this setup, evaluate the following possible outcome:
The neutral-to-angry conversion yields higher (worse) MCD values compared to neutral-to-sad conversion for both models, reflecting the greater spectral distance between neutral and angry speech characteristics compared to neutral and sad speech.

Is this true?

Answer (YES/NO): YES